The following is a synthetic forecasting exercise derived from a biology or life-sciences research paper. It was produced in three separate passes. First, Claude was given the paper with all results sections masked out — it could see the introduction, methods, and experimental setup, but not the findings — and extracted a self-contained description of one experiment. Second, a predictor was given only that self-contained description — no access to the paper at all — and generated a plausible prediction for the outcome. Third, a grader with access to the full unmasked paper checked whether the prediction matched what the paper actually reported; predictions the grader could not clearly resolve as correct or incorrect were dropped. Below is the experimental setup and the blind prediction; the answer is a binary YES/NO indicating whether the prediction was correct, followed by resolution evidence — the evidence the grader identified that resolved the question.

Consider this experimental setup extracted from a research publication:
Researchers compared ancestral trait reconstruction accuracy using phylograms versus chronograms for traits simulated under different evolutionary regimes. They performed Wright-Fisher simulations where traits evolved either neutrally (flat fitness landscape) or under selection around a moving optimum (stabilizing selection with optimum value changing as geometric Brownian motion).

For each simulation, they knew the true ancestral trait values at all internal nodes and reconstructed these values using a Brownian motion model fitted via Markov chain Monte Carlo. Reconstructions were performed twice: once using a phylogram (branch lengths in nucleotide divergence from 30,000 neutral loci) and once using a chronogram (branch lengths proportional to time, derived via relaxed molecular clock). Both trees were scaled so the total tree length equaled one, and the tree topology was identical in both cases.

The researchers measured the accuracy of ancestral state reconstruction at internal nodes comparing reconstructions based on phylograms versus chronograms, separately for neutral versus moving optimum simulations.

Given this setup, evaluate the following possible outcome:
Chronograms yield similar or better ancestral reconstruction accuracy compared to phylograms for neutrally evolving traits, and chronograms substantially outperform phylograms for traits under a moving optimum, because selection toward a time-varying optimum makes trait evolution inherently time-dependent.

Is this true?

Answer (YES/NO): NO